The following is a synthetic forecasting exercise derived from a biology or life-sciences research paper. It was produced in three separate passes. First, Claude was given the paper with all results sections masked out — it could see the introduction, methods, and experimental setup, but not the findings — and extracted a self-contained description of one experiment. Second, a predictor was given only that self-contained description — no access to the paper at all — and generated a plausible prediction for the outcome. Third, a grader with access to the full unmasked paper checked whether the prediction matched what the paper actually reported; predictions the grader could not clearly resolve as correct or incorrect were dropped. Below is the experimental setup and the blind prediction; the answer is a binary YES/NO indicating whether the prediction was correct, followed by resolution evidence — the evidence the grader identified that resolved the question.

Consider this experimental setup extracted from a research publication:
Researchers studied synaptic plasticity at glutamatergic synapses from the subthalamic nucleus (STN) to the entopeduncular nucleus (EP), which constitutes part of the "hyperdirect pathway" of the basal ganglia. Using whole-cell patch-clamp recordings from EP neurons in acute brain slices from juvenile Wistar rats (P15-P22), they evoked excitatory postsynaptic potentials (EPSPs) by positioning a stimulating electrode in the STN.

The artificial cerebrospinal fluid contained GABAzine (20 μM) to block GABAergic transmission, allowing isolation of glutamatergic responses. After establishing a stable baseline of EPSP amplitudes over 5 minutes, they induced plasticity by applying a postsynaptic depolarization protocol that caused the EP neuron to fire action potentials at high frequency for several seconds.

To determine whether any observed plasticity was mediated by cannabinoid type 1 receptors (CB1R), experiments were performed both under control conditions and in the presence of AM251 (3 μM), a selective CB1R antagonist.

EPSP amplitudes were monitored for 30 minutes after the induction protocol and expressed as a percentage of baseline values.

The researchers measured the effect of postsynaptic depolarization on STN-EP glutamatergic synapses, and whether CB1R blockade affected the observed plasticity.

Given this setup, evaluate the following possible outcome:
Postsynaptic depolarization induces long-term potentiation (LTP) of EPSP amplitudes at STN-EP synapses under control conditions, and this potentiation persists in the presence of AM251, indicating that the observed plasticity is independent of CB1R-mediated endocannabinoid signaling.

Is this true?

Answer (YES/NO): NO